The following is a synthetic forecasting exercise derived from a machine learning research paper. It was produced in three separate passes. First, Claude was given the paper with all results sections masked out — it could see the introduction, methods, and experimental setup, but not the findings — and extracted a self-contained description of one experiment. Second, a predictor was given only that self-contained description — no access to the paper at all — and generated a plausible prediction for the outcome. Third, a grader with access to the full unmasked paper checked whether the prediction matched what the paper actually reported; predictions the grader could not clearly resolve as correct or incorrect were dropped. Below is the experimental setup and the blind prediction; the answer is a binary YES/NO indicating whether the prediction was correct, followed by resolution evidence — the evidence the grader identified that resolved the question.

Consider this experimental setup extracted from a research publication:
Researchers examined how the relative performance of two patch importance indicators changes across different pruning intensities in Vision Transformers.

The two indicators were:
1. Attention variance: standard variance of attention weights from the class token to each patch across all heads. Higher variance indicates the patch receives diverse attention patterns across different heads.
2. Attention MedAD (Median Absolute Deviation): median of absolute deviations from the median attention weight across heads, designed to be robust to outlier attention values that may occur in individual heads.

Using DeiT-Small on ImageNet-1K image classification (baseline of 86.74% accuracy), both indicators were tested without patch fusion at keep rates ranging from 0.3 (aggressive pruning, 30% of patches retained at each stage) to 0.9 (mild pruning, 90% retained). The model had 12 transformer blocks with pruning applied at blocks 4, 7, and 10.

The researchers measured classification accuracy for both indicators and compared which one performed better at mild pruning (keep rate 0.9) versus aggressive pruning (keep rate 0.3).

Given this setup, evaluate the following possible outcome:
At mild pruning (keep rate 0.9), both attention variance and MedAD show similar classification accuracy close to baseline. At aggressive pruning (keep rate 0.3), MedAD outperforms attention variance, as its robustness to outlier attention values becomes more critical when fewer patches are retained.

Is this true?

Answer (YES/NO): YES